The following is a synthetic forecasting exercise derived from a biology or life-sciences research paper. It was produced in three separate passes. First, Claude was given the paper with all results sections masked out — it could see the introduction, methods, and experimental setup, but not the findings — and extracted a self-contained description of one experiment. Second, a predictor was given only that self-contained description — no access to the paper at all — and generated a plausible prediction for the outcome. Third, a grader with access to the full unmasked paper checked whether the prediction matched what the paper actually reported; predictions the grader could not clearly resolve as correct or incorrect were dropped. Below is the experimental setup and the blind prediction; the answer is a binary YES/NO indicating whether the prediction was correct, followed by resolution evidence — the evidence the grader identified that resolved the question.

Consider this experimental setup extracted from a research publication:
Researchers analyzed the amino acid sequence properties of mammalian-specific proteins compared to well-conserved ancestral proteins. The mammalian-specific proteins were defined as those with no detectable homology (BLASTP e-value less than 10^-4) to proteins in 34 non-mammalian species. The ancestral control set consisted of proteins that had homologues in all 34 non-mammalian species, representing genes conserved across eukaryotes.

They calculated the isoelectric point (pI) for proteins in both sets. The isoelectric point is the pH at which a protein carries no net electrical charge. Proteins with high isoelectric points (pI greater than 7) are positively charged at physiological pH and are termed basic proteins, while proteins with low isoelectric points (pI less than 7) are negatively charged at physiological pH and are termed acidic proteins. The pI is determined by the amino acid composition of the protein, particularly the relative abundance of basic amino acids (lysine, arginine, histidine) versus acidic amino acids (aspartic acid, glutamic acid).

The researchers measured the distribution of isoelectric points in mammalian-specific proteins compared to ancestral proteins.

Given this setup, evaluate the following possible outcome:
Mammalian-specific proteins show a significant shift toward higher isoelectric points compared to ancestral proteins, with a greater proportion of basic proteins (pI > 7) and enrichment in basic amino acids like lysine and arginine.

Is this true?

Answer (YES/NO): NO